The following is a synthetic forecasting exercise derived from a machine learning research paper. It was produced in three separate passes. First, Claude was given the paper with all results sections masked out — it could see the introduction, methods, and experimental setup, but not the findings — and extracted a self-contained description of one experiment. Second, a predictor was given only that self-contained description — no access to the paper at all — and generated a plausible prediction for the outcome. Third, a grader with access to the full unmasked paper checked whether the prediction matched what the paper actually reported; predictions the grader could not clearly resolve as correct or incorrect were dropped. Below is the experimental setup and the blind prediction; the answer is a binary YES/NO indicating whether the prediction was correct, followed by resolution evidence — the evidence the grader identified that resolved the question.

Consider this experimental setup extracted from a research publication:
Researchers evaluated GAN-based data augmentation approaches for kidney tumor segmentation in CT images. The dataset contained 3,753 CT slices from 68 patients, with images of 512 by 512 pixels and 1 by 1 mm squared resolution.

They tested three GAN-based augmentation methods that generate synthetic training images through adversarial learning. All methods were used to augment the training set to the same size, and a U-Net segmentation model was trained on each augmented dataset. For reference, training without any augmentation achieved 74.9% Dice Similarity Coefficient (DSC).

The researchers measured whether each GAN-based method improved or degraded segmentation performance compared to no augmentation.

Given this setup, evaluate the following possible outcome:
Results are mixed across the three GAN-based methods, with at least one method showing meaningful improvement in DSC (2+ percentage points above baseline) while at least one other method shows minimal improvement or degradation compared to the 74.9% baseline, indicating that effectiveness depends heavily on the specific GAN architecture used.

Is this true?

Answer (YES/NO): YES